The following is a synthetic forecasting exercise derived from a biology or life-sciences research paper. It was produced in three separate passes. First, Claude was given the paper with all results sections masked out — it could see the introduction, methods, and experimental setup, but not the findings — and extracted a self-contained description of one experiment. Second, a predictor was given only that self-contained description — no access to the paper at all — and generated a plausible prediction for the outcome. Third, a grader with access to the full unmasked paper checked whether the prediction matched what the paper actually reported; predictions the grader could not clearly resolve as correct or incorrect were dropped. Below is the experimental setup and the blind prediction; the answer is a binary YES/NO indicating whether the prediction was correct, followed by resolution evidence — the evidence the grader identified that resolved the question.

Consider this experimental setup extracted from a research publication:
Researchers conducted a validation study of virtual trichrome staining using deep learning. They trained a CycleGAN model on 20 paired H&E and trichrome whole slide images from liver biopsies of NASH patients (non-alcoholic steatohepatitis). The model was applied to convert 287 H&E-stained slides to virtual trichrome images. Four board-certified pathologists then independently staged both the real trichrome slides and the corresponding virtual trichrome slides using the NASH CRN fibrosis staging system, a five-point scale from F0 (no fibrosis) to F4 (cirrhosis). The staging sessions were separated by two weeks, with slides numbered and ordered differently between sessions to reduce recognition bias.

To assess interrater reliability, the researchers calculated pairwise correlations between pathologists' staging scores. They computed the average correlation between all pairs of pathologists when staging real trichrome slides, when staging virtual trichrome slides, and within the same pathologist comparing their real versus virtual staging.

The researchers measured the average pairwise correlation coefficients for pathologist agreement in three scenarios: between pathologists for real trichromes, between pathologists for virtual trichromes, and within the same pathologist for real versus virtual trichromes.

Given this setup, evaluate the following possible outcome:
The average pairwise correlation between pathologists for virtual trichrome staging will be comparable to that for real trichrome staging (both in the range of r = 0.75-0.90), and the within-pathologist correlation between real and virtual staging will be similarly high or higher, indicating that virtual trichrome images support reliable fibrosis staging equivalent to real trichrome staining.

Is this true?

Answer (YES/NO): NO